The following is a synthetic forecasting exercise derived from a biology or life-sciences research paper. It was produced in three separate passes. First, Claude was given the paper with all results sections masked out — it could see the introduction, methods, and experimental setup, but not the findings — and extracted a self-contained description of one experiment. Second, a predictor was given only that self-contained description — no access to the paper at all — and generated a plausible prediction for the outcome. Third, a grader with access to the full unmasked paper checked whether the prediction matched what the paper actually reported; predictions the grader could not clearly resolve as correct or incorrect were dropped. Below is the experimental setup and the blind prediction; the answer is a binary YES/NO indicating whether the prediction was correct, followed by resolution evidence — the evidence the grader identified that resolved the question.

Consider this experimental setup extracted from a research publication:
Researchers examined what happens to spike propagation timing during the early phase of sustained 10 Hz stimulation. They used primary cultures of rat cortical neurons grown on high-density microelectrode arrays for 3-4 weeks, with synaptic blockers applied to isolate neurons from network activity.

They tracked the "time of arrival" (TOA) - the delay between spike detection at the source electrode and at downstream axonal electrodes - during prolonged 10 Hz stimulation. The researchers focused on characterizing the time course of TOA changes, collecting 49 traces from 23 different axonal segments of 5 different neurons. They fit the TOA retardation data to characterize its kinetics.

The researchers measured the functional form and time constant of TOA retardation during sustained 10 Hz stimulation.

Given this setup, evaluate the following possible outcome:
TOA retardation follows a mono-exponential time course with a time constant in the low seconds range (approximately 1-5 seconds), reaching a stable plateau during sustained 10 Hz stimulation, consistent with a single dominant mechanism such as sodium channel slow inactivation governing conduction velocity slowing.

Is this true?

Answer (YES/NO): NO